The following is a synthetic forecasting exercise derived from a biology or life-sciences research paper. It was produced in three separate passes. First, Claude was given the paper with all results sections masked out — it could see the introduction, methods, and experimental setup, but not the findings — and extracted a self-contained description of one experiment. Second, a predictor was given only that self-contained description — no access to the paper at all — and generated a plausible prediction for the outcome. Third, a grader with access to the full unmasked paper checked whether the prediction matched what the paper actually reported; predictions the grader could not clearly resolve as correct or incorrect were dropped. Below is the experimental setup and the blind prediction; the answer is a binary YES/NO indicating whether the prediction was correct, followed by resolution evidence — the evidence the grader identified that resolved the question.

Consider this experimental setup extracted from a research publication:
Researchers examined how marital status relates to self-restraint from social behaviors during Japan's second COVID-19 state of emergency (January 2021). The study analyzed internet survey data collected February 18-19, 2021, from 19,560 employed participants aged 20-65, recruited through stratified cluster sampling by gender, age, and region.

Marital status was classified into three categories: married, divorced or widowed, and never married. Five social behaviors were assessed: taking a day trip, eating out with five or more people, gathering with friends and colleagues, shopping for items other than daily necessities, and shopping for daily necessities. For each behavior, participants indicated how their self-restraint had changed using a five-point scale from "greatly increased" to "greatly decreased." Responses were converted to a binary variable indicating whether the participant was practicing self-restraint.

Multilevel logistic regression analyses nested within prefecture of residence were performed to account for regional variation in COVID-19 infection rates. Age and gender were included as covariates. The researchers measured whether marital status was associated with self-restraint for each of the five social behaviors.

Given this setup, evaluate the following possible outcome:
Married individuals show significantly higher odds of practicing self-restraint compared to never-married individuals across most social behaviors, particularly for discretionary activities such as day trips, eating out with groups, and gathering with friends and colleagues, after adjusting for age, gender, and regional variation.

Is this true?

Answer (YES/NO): YES